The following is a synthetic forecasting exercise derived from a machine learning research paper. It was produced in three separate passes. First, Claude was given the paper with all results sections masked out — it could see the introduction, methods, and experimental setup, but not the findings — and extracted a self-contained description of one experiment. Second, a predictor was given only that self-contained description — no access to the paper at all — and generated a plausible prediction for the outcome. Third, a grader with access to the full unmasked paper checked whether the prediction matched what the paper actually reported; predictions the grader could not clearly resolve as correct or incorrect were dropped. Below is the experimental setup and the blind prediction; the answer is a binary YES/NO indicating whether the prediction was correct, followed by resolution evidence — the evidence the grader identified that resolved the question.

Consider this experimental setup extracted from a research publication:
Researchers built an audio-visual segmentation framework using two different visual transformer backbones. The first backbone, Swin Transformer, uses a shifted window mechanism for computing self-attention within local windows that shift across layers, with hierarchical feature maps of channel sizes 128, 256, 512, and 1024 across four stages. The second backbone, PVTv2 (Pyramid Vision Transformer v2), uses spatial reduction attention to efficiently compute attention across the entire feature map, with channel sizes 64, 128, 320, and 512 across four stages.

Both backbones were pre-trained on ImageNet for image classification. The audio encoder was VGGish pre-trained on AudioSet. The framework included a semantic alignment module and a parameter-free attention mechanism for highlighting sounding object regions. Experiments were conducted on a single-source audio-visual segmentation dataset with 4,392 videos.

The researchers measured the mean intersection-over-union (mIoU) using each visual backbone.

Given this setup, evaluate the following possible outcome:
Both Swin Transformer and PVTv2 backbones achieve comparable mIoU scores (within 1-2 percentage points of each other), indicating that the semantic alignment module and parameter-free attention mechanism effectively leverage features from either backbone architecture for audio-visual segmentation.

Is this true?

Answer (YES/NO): YES